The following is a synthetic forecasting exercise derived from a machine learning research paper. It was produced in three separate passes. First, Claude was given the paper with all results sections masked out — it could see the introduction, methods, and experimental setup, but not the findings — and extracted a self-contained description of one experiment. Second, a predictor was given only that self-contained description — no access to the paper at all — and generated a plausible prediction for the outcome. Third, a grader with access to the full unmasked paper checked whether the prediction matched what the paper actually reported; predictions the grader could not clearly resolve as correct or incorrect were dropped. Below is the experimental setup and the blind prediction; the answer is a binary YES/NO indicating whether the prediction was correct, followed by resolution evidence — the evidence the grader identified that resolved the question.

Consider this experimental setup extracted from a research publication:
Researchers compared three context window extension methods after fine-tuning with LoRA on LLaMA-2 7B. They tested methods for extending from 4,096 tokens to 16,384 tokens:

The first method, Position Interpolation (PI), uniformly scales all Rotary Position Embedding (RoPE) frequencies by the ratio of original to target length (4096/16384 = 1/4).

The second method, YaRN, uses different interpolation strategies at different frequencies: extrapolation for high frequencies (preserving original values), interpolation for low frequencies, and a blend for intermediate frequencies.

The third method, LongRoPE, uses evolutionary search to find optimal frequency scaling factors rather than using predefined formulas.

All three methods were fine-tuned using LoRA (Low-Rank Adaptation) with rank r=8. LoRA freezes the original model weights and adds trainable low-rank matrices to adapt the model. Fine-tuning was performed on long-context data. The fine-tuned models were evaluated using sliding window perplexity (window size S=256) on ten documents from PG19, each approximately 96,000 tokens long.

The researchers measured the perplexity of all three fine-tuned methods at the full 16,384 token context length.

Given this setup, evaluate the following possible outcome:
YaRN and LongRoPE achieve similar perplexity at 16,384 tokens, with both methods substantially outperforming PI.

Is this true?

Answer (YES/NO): NO